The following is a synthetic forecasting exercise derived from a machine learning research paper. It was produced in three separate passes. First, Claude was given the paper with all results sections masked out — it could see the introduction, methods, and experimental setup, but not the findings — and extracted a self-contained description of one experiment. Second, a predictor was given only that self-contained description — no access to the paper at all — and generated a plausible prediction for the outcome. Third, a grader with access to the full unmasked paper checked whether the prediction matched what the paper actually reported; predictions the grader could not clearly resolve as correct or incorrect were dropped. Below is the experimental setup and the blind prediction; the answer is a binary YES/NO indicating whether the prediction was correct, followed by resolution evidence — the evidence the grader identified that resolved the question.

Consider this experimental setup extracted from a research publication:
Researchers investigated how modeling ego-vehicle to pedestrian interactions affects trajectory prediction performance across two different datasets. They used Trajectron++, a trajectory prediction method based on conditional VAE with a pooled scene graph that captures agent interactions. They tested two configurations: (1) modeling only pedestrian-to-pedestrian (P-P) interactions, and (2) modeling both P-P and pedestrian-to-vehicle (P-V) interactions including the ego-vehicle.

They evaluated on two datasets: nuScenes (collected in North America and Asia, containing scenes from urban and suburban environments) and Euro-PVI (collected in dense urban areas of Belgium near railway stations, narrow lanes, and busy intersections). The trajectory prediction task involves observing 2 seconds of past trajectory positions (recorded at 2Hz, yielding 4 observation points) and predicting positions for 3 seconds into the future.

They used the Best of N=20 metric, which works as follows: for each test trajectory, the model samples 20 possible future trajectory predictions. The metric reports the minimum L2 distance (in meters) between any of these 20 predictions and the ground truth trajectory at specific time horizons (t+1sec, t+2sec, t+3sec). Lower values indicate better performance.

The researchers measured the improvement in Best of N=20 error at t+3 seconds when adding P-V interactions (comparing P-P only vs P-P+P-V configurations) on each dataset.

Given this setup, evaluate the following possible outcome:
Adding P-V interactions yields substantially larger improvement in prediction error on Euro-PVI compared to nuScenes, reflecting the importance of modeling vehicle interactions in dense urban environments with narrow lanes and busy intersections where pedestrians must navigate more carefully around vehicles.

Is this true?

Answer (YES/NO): YES